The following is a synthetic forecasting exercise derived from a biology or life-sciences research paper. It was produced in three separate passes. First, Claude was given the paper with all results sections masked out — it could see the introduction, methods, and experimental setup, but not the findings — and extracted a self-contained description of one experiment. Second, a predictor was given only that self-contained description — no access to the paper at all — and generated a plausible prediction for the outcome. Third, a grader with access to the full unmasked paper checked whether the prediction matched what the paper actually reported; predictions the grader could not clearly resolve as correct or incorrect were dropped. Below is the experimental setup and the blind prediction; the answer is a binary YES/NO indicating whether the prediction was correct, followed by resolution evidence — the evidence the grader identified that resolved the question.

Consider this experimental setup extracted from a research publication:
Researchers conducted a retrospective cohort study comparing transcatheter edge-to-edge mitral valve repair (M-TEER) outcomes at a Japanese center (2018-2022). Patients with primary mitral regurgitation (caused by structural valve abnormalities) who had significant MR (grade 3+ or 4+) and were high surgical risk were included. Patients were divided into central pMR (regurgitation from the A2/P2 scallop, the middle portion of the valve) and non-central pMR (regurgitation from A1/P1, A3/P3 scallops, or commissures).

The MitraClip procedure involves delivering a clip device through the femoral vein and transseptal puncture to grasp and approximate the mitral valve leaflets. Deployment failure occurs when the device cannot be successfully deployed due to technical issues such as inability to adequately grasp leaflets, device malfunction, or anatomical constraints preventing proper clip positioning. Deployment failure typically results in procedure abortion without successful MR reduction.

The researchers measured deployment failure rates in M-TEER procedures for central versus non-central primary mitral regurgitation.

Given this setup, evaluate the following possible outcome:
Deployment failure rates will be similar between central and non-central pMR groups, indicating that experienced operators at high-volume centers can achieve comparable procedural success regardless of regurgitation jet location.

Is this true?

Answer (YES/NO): YES